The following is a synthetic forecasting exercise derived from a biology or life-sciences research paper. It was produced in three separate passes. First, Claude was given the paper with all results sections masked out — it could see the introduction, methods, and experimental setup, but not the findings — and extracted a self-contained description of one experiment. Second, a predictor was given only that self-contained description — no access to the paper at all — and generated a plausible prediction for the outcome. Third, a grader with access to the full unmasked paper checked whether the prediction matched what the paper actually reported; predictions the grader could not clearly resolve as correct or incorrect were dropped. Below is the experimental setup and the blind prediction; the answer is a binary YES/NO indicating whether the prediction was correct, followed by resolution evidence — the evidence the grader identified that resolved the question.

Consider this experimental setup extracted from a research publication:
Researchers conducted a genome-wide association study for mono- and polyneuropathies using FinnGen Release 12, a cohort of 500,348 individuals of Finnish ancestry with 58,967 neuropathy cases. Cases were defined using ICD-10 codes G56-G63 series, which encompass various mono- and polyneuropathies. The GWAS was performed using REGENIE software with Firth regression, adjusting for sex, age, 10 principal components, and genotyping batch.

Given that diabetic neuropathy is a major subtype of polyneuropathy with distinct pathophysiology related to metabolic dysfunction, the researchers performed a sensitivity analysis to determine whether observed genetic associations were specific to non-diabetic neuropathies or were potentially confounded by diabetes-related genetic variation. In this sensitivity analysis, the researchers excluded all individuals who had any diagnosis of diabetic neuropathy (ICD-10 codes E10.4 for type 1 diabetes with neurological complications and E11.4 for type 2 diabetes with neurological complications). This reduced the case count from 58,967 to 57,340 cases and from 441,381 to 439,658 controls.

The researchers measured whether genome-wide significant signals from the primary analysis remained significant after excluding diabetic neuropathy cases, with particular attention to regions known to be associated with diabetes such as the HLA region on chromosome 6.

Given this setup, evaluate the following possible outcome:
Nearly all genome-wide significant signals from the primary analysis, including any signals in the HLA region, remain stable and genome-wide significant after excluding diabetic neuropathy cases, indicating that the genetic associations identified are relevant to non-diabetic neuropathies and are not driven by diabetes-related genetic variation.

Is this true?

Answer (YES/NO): NO